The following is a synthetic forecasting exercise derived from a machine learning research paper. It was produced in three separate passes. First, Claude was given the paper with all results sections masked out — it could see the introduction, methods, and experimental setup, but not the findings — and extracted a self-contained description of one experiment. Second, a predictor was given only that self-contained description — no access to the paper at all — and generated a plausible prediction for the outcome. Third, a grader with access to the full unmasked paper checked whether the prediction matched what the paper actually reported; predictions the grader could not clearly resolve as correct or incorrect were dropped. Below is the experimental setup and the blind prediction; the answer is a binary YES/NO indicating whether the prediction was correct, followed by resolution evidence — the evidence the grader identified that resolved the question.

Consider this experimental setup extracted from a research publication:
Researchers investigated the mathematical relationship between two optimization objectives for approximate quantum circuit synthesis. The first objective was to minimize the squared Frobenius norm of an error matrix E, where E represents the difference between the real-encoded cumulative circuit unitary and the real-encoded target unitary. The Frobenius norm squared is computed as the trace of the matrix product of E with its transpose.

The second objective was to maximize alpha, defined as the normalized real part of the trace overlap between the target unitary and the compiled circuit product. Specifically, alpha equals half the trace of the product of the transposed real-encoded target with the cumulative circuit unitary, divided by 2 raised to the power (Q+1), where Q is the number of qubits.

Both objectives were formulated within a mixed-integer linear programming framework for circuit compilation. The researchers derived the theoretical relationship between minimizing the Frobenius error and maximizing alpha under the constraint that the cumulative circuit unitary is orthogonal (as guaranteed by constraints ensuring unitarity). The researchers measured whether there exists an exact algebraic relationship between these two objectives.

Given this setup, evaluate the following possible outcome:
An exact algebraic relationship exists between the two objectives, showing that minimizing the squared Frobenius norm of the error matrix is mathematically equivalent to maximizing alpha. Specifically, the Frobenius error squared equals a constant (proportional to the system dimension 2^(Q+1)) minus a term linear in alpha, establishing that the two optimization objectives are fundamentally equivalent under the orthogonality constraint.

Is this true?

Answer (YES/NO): YES